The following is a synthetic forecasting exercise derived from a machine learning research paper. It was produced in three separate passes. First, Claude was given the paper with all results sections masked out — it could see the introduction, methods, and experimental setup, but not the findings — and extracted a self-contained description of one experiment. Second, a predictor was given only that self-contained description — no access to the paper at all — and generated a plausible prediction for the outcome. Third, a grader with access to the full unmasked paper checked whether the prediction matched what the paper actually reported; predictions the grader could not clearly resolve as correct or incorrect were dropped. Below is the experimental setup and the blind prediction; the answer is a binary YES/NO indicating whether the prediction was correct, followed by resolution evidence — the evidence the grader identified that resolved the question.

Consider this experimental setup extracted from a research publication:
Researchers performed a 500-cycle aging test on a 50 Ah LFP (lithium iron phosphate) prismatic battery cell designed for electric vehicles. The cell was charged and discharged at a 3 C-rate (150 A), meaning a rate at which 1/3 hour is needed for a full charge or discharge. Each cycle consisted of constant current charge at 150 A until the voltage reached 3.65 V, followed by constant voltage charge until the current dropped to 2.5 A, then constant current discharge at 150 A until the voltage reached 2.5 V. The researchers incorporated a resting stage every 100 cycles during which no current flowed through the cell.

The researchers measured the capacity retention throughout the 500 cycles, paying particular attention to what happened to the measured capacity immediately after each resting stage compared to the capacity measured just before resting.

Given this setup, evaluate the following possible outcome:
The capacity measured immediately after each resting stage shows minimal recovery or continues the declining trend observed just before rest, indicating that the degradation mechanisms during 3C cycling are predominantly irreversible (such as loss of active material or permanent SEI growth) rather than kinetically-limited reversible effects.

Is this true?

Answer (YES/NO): NO